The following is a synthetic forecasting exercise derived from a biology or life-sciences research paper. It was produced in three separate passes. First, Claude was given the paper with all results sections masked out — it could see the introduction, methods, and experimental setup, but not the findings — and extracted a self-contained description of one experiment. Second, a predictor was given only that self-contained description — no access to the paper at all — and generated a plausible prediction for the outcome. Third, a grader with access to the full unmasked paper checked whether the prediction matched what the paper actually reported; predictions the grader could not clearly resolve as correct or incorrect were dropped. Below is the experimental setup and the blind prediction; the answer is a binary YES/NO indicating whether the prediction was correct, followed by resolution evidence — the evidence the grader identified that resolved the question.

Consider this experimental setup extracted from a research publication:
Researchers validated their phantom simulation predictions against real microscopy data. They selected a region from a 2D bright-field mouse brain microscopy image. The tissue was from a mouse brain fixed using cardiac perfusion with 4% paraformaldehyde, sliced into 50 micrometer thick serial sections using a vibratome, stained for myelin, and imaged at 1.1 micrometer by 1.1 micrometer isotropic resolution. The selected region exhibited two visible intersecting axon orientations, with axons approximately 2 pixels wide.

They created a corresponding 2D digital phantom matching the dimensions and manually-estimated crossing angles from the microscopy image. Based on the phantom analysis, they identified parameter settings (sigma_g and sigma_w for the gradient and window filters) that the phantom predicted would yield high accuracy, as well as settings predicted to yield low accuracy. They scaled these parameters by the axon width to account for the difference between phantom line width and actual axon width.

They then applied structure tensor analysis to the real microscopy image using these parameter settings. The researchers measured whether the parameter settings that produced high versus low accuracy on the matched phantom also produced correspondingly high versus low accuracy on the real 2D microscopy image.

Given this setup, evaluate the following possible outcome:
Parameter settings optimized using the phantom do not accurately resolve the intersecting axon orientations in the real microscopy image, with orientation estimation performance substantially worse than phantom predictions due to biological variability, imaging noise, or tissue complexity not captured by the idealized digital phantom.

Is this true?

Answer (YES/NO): NO